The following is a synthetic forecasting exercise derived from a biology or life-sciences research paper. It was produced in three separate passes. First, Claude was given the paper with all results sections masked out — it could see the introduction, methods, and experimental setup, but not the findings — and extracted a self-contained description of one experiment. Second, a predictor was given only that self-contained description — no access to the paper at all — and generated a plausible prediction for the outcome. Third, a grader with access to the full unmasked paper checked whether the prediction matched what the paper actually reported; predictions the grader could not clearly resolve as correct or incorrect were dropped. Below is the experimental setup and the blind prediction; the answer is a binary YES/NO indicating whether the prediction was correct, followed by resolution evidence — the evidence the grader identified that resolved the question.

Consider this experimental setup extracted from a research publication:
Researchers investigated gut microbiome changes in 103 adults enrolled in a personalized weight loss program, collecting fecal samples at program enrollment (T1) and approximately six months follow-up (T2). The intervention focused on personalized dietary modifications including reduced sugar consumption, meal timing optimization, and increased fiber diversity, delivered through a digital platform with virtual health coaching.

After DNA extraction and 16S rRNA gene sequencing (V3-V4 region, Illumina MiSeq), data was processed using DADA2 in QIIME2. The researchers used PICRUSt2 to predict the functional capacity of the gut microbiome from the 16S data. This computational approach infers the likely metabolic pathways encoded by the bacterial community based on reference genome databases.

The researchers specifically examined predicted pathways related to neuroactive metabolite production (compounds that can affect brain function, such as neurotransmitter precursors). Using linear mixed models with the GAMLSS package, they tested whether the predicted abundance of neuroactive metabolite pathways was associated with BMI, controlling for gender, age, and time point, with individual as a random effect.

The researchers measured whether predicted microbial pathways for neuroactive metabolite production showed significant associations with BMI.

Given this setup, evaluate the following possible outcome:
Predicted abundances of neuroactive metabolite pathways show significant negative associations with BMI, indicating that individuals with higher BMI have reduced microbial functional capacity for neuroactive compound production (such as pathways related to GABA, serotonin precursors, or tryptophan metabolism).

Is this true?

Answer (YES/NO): YES